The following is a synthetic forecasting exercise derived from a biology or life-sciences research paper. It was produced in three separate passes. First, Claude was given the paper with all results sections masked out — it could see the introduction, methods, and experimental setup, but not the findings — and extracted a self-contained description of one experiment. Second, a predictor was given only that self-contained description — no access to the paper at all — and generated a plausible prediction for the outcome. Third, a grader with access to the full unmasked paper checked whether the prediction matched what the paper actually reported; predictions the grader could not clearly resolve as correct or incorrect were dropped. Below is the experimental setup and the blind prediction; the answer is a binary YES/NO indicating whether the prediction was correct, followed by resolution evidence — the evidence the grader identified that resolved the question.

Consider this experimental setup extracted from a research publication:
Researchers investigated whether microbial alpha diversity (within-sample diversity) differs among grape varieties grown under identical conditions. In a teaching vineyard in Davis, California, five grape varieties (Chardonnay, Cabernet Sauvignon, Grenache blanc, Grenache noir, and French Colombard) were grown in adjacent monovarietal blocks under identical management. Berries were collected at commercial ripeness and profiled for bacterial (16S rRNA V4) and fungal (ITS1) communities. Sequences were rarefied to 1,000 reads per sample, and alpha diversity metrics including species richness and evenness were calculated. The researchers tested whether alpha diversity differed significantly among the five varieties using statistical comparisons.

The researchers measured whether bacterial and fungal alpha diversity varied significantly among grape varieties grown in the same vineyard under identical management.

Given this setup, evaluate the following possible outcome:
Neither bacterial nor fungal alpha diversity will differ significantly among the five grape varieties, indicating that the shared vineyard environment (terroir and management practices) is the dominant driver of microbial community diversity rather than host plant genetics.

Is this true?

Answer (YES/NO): NO